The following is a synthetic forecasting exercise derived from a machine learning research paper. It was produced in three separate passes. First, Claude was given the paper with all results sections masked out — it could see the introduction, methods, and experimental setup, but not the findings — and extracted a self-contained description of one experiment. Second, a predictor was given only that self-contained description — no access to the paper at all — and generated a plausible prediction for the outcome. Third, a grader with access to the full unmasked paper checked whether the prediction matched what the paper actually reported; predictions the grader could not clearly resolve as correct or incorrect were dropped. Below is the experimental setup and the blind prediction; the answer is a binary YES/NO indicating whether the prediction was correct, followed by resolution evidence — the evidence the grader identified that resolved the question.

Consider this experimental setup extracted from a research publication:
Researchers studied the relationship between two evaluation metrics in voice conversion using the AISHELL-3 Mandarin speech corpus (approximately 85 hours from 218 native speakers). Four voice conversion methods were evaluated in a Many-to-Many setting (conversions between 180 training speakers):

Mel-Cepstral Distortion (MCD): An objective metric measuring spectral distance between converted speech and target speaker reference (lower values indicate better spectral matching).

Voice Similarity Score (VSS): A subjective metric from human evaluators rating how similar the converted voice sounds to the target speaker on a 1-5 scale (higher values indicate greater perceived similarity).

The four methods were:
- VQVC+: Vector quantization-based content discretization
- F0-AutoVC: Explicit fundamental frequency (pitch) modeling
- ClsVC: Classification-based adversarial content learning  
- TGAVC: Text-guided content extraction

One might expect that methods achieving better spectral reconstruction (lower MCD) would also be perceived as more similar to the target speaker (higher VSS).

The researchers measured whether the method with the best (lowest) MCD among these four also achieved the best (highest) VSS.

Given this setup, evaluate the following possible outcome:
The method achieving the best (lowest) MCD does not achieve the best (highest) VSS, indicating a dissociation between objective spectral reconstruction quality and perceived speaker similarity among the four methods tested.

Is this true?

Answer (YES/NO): YES